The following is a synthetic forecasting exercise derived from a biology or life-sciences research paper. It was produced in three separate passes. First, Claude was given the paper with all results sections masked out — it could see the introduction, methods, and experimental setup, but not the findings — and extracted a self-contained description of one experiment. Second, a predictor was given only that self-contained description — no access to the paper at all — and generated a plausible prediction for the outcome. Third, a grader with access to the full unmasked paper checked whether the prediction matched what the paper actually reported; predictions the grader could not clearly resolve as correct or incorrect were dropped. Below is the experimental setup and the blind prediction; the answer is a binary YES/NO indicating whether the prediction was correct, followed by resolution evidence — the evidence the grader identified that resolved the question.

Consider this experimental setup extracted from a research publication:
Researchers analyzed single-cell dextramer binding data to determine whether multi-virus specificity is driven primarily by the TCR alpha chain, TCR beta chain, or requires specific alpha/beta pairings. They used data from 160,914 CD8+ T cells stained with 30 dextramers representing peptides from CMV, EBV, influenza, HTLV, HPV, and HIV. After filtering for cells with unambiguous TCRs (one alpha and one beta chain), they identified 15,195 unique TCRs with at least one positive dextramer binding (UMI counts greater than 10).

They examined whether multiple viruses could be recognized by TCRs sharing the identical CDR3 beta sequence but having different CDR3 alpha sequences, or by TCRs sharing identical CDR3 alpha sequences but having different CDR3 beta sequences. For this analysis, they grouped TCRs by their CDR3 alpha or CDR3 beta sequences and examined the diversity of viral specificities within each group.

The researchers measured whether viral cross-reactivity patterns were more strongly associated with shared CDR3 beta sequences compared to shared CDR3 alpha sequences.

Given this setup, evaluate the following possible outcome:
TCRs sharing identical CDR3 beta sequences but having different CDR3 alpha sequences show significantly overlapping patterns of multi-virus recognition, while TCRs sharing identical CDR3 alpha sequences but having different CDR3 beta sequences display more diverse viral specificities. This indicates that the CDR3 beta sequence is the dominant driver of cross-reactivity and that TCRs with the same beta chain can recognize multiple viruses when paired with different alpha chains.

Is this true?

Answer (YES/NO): YES